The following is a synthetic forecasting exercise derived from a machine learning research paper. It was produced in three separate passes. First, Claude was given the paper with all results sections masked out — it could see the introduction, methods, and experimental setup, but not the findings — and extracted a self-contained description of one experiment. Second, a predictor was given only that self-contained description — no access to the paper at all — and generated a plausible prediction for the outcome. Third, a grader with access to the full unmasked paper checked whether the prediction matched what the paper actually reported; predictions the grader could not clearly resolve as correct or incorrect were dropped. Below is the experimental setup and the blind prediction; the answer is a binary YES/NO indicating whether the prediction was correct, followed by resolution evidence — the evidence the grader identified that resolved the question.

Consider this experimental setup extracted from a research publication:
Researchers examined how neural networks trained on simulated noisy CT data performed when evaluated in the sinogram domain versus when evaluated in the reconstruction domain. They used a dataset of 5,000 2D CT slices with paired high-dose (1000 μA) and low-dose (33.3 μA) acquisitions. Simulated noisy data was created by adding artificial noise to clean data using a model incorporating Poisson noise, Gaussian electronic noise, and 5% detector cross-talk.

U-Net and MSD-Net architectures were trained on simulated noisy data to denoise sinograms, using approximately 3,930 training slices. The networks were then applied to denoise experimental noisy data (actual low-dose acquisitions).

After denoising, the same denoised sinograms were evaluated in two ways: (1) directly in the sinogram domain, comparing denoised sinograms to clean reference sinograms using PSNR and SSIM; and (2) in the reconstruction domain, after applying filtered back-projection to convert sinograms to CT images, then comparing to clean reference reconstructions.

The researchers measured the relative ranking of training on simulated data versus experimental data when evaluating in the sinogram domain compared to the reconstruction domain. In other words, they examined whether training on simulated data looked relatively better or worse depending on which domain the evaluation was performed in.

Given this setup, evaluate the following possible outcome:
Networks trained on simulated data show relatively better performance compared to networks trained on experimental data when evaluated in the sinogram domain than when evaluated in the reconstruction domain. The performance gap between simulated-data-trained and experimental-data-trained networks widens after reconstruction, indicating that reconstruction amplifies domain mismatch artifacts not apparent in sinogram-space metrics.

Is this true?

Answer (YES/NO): YES